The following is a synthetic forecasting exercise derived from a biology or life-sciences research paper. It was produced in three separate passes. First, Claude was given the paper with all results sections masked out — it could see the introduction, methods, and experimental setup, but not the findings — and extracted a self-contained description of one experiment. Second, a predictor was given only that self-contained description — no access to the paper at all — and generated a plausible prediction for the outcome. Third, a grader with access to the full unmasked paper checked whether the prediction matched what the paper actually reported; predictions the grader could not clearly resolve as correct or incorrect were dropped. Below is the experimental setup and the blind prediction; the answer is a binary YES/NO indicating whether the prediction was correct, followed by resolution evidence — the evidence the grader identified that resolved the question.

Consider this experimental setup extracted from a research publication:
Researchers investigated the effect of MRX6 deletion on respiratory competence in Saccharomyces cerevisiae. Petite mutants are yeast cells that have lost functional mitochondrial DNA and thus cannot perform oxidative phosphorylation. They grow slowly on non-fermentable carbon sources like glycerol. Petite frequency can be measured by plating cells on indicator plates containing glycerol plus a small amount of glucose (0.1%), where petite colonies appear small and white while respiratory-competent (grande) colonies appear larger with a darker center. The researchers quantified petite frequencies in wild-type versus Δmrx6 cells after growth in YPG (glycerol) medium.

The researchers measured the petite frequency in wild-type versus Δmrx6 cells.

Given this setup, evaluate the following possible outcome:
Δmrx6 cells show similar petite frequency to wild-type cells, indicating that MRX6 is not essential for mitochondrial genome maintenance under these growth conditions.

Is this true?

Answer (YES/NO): NO